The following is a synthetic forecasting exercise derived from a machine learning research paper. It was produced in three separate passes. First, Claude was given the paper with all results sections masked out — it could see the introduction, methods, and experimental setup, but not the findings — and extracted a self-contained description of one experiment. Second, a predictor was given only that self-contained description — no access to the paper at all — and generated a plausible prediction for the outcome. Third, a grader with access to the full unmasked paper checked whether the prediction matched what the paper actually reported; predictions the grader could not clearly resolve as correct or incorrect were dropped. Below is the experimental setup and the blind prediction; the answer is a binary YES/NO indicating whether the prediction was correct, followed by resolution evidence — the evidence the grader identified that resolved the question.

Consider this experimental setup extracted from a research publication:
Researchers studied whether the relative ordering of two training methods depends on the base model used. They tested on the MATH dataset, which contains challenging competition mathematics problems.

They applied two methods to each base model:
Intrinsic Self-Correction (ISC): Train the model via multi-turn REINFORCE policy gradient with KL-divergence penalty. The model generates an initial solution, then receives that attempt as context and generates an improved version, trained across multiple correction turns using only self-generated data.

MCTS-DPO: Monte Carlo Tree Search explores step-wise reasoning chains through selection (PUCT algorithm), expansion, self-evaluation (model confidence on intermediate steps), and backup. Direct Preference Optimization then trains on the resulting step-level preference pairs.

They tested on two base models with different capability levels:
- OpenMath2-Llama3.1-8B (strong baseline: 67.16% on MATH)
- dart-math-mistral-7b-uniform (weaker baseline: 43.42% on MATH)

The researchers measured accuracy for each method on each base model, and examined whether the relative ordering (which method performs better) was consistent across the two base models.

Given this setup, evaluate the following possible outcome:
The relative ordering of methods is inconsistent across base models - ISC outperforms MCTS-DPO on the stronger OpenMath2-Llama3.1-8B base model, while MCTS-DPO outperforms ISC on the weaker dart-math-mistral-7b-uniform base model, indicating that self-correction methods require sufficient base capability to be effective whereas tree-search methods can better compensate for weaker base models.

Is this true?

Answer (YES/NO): YES